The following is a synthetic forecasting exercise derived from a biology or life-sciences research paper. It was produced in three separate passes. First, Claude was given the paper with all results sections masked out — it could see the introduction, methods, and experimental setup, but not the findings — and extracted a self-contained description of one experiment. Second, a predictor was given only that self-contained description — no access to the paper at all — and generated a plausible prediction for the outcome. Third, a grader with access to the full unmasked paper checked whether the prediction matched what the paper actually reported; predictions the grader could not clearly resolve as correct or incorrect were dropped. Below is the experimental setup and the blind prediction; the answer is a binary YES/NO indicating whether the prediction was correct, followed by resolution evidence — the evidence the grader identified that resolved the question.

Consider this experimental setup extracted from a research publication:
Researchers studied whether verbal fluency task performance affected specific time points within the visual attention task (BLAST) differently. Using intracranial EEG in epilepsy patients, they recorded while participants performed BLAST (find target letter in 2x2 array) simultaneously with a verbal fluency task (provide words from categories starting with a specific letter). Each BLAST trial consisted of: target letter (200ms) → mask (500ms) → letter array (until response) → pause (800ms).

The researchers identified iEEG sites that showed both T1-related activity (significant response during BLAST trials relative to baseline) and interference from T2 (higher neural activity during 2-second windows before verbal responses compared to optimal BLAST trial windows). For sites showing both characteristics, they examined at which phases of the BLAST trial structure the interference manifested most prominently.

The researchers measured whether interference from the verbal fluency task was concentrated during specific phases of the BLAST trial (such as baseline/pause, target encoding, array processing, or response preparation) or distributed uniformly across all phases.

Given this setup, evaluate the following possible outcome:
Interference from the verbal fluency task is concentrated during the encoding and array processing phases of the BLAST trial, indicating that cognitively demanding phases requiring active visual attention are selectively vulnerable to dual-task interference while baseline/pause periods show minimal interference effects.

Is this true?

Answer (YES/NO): NO